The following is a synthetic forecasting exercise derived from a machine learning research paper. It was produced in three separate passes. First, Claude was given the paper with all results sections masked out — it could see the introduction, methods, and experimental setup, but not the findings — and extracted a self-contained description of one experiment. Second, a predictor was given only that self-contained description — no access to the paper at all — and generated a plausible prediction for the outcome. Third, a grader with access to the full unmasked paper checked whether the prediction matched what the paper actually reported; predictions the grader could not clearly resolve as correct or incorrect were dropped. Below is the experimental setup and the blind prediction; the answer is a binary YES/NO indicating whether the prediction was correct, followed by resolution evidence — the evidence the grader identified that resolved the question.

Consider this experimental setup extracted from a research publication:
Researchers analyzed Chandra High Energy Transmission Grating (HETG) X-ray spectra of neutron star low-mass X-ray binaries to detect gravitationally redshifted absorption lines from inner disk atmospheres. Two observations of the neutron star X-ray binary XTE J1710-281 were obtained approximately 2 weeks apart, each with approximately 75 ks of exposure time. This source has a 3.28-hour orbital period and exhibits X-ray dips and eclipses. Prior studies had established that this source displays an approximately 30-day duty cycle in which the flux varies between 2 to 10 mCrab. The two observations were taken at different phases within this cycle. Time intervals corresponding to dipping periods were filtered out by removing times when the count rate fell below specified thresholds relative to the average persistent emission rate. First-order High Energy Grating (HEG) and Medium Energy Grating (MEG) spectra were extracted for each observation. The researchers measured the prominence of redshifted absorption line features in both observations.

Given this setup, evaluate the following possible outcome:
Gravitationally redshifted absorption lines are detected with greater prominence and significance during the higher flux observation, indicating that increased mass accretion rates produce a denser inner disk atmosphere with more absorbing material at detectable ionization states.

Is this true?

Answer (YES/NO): YES